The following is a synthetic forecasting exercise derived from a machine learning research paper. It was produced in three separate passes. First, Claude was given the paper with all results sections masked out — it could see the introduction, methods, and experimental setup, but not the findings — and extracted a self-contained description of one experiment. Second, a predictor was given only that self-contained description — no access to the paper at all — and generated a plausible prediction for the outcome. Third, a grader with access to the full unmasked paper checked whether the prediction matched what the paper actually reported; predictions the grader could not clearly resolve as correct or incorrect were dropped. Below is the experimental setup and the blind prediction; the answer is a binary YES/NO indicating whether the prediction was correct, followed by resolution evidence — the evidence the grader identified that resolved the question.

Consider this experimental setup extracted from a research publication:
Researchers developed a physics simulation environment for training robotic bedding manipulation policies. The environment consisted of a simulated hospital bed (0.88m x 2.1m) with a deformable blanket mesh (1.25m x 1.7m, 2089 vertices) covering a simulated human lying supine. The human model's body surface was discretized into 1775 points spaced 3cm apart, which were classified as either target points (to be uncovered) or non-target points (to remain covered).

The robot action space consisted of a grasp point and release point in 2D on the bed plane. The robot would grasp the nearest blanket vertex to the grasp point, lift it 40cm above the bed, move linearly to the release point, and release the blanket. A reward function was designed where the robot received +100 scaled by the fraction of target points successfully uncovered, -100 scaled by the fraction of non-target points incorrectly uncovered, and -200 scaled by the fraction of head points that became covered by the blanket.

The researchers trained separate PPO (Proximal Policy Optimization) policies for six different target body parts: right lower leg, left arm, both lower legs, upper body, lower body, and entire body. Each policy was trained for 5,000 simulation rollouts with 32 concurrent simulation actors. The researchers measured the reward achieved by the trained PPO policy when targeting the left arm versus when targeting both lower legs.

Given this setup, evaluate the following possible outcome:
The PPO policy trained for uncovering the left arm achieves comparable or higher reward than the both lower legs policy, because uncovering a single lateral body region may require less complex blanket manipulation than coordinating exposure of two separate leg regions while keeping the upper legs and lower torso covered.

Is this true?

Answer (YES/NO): NO